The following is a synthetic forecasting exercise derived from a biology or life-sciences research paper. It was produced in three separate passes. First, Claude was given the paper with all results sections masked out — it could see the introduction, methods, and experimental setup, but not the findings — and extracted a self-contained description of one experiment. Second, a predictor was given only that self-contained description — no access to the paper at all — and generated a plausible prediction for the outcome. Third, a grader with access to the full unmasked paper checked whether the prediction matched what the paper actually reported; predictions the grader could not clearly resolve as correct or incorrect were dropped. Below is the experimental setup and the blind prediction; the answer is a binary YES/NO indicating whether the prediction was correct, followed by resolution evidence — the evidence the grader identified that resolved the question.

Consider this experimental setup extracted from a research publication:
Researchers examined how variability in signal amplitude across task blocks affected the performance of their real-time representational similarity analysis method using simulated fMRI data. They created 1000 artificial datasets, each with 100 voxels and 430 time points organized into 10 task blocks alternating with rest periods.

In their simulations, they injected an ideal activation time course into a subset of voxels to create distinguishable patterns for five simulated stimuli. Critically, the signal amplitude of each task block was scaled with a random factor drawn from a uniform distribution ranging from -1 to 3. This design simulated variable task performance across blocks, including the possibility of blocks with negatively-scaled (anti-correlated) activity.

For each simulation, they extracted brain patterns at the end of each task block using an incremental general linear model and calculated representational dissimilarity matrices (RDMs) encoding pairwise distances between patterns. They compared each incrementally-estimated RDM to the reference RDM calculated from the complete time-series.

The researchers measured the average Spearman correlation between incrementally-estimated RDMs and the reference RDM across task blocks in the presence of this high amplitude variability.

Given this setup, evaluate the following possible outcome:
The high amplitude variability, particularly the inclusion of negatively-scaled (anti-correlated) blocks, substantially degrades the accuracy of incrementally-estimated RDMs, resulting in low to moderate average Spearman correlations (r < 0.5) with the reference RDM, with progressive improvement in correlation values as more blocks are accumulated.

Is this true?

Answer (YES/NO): NO